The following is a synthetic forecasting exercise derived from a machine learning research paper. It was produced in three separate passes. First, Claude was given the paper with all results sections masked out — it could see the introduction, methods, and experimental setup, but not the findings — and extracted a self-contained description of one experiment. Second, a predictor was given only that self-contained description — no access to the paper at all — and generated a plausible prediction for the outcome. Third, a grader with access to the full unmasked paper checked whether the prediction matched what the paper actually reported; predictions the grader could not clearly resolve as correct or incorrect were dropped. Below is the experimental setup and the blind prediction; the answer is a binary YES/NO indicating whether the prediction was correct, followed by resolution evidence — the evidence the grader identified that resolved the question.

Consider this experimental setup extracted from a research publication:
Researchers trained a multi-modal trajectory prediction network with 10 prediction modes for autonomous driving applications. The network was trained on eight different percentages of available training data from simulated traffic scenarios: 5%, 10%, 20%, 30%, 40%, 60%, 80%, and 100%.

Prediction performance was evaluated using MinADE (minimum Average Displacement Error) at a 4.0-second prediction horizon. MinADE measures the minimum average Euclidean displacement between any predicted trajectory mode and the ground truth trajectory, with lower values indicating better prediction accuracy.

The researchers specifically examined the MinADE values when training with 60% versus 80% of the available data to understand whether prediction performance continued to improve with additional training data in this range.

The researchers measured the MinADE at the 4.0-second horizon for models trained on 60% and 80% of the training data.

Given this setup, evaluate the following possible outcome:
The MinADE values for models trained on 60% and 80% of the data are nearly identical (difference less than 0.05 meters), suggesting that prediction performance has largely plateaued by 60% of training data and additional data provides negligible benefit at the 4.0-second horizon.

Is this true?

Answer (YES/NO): YES